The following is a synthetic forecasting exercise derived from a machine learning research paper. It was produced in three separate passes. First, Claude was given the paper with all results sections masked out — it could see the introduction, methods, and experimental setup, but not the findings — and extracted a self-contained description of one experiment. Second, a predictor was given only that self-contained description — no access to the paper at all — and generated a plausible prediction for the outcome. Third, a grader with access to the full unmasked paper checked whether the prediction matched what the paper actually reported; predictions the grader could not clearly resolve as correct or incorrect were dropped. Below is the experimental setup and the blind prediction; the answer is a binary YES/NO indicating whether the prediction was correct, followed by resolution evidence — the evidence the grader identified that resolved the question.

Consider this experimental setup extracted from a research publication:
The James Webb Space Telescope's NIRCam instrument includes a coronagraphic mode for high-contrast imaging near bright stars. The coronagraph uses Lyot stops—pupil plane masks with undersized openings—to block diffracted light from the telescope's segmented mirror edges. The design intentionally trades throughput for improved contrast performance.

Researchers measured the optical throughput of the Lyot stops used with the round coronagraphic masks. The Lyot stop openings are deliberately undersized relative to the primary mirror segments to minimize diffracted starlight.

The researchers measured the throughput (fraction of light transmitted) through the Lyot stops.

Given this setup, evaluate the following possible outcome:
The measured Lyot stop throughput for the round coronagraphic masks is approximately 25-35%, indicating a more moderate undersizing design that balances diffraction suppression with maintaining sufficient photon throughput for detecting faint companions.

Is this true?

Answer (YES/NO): NO